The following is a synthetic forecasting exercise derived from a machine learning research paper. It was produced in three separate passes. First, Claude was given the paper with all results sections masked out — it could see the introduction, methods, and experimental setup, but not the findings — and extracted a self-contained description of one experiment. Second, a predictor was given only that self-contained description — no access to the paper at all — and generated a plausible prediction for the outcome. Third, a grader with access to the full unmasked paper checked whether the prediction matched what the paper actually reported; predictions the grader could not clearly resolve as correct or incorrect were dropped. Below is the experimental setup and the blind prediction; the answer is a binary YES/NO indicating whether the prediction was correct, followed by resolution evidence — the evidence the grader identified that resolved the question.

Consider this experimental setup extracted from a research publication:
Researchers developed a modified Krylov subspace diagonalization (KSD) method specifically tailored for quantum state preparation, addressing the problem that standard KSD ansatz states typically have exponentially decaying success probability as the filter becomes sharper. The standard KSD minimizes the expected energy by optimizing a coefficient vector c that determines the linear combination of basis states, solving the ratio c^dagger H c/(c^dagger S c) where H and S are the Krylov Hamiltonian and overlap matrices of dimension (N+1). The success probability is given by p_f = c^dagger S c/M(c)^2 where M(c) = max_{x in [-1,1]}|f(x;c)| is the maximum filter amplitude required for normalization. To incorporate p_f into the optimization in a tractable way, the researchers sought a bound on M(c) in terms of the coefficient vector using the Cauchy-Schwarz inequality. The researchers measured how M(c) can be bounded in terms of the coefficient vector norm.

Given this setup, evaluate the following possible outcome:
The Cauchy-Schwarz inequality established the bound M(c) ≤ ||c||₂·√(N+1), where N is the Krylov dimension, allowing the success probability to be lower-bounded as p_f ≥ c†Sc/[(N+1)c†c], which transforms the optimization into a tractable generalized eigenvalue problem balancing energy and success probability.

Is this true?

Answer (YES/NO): YES